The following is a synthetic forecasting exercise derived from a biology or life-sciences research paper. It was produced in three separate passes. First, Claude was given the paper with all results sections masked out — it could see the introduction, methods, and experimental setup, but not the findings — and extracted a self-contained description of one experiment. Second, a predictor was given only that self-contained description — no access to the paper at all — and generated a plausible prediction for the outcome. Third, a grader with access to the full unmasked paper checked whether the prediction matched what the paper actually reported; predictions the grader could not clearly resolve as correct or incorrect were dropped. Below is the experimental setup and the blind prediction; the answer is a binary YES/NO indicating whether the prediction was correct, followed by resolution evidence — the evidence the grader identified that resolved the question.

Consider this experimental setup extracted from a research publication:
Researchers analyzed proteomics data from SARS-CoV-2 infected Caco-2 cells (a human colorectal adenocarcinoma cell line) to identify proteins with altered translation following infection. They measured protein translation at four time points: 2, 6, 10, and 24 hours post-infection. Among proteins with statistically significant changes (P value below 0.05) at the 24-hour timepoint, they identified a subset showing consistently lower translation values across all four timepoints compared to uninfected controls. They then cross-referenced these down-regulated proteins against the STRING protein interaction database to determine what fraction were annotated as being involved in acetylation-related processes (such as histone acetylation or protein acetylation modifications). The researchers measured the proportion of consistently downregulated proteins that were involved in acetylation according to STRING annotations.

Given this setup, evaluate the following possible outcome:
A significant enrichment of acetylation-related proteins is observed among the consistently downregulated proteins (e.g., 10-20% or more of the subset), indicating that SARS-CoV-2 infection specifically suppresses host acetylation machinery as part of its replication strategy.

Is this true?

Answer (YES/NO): YES